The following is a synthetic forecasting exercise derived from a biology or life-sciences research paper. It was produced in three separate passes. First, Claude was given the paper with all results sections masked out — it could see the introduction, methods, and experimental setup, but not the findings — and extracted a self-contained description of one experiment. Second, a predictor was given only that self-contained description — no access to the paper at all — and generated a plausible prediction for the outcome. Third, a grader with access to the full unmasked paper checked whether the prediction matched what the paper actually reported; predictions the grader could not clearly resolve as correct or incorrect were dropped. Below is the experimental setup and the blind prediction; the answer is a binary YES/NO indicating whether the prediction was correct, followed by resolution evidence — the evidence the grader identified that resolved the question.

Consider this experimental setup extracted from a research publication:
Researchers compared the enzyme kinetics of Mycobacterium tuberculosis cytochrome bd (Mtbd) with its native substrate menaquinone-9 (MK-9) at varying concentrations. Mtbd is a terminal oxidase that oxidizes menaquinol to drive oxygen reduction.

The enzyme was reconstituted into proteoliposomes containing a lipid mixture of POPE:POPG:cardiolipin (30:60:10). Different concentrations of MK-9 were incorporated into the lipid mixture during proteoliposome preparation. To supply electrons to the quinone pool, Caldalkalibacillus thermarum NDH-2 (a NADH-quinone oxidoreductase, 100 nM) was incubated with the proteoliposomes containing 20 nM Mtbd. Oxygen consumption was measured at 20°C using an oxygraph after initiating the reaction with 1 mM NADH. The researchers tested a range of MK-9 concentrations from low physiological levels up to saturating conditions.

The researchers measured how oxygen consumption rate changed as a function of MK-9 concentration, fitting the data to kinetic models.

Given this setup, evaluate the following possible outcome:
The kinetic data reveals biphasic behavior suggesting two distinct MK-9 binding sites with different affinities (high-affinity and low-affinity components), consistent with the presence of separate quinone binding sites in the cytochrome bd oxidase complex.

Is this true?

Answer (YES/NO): NO